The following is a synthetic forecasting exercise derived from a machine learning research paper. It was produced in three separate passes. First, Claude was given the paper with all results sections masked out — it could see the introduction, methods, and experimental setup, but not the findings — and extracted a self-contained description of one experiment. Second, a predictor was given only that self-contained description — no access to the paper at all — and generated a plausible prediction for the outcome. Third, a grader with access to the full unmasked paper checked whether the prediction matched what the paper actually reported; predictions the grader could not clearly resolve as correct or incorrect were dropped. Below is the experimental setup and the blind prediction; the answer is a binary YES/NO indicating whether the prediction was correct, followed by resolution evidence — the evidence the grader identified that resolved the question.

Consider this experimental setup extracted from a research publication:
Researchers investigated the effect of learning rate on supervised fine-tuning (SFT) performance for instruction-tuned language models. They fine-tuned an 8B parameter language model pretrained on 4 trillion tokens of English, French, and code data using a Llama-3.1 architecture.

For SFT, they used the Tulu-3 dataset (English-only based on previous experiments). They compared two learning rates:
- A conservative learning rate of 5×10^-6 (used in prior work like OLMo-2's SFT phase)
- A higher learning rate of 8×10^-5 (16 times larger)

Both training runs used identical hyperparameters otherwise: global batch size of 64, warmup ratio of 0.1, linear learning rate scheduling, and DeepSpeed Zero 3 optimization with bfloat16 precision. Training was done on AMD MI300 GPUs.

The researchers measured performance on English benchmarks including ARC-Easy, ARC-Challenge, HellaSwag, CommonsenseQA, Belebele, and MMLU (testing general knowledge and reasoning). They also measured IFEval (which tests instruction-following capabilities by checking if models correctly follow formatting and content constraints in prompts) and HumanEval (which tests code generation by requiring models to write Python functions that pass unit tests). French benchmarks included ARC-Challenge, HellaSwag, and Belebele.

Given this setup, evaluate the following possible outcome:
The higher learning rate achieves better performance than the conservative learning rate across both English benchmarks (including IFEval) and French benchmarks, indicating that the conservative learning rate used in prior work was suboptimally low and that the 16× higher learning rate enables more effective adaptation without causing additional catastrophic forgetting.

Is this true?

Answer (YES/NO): NO